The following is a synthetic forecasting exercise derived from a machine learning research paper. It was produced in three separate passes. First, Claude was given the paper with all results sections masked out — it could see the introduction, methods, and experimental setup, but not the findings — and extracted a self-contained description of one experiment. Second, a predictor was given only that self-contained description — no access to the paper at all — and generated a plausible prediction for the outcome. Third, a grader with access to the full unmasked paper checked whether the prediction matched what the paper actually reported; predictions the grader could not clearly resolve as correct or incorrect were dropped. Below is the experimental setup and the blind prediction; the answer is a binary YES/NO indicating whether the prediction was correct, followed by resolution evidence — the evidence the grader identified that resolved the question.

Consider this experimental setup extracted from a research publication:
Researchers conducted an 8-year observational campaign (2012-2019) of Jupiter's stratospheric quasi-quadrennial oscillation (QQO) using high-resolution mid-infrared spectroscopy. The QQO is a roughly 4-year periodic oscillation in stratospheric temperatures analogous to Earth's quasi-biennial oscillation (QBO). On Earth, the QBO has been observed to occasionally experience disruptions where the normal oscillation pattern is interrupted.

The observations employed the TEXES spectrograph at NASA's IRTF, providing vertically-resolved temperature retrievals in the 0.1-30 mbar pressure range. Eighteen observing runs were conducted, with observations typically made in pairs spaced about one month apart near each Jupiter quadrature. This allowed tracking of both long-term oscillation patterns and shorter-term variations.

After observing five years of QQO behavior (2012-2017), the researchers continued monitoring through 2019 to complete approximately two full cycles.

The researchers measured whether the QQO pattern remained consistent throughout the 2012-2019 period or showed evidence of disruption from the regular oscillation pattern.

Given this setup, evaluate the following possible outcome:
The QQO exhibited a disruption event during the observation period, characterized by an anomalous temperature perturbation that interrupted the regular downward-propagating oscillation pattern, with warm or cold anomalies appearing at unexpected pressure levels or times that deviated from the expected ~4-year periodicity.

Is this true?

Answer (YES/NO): YES